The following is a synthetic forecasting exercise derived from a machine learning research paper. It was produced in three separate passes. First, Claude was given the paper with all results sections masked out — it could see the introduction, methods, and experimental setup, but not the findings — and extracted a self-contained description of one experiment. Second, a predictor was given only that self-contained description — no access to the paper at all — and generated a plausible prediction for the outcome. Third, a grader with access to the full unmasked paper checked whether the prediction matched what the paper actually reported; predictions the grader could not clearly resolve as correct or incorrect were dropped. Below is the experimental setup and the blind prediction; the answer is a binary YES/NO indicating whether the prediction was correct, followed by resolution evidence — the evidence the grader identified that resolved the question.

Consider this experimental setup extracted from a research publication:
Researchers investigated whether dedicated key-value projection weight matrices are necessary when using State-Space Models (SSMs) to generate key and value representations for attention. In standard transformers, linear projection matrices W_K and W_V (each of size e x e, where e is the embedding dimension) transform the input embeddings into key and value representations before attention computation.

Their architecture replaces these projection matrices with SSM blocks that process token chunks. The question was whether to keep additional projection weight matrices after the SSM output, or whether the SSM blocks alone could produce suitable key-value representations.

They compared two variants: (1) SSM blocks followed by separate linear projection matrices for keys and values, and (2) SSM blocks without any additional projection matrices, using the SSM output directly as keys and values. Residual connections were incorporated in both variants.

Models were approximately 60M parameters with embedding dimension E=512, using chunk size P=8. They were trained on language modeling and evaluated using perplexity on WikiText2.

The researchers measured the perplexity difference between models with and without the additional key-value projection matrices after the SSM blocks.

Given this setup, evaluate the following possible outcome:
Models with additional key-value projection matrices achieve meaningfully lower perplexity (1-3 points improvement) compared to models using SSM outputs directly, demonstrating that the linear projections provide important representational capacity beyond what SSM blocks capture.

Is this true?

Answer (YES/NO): NO